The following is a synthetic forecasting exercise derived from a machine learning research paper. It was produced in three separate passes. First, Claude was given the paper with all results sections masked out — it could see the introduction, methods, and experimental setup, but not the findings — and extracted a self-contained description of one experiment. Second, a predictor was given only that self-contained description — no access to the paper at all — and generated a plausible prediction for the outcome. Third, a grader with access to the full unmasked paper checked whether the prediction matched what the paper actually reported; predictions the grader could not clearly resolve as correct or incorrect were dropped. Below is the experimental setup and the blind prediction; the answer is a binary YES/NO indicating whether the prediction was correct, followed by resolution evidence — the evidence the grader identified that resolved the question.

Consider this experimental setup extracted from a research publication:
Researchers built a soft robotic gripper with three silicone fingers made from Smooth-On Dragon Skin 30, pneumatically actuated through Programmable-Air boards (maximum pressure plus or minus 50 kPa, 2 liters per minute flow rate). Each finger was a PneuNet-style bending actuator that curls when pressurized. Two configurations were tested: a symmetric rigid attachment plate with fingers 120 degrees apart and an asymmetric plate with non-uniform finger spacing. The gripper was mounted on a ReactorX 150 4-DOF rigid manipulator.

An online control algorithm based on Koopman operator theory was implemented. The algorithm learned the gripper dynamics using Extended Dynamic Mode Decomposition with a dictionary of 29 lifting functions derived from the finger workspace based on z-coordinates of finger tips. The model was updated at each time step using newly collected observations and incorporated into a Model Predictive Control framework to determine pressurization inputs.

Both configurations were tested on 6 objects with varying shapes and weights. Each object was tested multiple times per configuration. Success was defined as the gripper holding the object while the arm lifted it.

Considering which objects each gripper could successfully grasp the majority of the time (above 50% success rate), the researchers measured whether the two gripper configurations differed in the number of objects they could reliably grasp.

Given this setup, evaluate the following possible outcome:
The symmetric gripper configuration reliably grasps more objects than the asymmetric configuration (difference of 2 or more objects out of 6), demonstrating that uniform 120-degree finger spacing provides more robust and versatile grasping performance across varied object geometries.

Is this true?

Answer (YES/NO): NO